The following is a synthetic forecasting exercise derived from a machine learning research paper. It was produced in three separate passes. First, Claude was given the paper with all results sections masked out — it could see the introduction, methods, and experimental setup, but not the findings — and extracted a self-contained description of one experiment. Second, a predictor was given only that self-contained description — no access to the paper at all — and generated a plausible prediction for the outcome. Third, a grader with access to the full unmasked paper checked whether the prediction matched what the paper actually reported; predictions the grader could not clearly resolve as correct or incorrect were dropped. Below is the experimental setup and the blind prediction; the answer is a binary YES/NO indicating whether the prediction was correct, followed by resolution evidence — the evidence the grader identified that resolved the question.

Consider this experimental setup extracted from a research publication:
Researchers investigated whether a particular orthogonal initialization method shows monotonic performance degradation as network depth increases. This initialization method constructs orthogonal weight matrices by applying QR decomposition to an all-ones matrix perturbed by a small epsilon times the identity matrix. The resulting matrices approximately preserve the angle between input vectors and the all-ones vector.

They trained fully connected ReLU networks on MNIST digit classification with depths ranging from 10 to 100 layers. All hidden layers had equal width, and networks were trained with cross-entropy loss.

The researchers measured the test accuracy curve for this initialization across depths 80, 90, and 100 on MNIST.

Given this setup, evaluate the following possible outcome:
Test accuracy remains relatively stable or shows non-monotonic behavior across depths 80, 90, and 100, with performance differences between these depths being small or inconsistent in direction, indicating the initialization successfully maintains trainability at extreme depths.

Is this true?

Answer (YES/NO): NO